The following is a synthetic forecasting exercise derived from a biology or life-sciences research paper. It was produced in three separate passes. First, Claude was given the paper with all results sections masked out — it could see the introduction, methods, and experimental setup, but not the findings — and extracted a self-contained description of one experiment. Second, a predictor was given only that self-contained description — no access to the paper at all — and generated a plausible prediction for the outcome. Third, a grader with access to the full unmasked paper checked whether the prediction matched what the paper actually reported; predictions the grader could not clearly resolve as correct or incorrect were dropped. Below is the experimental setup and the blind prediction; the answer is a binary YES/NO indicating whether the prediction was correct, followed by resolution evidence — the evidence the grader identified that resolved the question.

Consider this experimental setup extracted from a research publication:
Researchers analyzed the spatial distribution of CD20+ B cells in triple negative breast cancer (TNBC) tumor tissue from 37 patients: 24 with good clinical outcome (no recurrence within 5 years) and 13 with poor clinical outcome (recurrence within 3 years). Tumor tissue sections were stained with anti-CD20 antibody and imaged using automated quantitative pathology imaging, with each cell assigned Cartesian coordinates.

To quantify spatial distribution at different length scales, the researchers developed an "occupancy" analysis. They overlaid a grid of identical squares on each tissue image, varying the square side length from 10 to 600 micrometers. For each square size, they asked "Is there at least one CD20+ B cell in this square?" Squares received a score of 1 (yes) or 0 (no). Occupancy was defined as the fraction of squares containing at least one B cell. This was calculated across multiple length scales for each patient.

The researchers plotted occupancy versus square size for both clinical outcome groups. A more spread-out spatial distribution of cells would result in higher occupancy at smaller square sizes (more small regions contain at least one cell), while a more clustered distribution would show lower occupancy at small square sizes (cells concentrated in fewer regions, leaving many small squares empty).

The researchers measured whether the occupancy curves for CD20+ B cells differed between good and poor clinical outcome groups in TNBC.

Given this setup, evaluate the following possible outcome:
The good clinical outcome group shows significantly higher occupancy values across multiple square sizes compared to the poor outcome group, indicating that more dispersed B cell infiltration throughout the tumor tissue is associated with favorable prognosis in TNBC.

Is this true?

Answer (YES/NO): YES